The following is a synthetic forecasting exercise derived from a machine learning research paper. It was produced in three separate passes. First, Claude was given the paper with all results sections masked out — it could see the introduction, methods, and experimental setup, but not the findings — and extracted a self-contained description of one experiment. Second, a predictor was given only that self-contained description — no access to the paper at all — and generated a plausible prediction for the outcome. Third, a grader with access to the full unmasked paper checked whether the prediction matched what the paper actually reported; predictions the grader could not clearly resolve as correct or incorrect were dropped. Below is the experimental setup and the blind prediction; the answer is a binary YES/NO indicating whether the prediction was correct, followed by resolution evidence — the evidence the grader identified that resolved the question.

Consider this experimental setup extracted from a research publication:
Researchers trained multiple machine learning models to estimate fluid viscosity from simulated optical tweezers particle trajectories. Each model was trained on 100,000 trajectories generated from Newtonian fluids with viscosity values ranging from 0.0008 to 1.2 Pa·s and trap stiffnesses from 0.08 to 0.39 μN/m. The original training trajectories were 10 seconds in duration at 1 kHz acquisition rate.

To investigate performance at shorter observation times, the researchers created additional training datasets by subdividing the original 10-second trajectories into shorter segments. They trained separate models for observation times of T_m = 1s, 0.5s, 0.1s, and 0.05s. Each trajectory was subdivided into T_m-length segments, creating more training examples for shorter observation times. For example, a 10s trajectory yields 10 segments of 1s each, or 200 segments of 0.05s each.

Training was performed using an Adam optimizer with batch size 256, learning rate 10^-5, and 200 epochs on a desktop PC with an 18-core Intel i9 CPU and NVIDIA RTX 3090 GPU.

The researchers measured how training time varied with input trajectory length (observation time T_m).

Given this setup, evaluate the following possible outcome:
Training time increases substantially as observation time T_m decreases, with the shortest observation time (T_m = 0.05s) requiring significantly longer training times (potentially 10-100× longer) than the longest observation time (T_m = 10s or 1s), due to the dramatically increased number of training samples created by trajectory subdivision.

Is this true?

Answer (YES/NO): NO